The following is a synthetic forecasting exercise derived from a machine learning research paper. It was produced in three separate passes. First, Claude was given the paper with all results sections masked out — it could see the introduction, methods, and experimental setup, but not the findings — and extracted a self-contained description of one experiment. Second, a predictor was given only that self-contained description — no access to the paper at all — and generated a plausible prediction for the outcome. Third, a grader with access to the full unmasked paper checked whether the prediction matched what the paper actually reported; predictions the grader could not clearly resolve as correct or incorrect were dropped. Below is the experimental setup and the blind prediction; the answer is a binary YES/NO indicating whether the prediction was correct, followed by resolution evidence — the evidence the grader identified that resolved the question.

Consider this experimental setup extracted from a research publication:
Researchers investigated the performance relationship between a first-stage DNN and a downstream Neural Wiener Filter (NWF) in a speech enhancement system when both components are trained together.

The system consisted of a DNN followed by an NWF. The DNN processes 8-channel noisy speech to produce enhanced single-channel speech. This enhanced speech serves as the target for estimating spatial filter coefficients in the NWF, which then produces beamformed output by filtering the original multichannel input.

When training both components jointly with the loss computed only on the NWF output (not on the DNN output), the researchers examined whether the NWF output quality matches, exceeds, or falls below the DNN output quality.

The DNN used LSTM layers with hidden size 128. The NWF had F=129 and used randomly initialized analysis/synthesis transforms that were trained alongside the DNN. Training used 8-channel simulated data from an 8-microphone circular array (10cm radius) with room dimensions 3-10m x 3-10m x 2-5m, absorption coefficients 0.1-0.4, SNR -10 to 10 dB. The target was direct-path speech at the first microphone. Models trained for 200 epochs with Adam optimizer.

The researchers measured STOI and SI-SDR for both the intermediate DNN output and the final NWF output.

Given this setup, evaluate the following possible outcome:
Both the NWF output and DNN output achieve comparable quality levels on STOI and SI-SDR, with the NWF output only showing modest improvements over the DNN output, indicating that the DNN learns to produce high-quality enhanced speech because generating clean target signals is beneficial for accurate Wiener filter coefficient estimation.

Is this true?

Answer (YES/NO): YES